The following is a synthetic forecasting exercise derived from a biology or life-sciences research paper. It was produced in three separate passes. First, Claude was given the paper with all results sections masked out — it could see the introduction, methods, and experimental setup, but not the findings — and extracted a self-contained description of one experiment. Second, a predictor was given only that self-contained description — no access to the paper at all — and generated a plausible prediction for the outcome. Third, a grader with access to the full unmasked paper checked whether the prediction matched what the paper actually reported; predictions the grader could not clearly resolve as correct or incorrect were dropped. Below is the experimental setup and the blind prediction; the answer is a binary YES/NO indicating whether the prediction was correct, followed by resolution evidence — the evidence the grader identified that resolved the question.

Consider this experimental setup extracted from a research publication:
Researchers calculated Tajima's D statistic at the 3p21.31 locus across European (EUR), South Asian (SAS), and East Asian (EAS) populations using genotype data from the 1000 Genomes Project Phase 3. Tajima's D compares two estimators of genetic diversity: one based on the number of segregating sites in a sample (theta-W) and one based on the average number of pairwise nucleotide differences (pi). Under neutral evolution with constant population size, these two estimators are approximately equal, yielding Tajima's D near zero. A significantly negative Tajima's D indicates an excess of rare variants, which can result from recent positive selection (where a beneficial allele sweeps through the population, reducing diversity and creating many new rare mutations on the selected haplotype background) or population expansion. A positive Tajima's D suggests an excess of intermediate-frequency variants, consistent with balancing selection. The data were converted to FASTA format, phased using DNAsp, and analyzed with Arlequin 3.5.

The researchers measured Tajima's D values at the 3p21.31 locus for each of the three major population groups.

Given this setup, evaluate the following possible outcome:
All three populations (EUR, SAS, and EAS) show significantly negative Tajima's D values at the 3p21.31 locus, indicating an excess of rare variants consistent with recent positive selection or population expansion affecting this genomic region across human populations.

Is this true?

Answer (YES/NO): NO